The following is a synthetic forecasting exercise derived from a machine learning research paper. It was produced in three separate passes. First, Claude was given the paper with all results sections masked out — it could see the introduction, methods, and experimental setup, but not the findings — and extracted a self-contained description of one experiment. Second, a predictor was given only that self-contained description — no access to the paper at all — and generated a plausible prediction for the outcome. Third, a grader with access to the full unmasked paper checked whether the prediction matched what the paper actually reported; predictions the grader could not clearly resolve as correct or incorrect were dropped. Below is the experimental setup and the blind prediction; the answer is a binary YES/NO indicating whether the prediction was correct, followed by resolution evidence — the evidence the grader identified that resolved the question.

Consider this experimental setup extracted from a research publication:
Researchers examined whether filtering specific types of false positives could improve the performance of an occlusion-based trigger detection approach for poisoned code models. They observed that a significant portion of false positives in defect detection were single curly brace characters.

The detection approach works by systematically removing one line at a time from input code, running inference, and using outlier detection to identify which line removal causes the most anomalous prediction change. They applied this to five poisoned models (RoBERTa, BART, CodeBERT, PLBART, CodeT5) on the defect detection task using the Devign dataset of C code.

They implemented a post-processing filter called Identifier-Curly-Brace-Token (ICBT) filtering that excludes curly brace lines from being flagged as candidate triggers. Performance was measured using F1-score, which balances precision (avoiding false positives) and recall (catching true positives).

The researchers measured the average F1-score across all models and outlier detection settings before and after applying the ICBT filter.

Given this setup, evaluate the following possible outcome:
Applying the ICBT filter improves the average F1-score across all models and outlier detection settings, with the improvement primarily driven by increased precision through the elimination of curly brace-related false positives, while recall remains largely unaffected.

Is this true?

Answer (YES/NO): YES